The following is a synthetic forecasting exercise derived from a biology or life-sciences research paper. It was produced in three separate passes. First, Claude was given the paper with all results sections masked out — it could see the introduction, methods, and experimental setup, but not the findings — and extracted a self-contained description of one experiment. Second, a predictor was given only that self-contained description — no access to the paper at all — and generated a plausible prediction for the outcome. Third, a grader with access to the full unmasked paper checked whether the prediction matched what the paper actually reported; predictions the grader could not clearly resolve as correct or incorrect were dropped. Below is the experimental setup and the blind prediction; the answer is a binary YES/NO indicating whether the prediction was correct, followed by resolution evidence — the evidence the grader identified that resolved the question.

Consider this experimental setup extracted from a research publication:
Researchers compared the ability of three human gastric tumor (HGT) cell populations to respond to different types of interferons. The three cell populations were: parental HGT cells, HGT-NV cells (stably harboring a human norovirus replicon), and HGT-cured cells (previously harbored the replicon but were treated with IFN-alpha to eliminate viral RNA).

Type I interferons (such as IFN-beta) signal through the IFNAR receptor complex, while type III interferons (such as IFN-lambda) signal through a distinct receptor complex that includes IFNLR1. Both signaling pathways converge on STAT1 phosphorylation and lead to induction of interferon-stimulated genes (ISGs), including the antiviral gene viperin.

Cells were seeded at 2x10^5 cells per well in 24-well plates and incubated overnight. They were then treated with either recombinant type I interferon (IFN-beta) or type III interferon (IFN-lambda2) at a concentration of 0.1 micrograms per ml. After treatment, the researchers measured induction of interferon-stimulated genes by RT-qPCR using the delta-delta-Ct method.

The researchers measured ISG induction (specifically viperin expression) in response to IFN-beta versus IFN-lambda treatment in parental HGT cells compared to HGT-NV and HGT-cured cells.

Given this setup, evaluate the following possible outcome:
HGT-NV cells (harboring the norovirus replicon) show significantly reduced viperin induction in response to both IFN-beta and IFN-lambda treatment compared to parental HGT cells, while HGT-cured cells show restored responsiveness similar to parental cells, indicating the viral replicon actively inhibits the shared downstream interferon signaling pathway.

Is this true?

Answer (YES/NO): NO